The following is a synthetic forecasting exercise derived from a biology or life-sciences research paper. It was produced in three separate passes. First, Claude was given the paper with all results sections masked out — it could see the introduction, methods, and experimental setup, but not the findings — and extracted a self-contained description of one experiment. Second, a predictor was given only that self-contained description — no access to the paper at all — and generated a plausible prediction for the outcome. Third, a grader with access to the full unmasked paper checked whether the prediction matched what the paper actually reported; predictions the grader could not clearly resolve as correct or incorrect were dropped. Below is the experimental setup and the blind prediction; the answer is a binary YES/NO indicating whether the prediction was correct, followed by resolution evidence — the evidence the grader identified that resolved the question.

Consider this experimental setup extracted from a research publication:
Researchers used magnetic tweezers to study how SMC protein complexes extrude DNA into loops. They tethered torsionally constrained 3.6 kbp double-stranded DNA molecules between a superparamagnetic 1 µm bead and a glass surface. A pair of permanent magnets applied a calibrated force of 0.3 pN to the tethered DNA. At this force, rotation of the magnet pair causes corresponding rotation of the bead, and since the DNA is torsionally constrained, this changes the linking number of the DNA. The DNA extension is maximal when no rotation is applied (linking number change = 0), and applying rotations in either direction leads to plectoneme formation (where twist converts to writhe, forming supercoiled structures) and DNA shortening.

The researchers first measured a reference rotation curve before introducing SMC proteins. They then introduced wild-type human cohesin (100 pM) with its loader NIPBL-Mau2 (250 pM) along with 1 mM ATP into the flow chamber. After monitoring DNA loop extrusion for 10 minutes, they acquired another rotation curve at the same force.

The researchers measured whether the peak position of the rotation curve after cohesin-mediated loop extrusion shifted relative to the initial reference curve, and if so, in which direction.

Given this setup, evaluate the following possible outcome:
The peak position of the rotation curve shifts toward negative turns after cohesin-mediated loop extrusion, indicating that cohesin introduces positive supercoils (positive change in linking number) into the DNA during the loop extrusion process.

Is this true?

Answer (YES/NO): NO